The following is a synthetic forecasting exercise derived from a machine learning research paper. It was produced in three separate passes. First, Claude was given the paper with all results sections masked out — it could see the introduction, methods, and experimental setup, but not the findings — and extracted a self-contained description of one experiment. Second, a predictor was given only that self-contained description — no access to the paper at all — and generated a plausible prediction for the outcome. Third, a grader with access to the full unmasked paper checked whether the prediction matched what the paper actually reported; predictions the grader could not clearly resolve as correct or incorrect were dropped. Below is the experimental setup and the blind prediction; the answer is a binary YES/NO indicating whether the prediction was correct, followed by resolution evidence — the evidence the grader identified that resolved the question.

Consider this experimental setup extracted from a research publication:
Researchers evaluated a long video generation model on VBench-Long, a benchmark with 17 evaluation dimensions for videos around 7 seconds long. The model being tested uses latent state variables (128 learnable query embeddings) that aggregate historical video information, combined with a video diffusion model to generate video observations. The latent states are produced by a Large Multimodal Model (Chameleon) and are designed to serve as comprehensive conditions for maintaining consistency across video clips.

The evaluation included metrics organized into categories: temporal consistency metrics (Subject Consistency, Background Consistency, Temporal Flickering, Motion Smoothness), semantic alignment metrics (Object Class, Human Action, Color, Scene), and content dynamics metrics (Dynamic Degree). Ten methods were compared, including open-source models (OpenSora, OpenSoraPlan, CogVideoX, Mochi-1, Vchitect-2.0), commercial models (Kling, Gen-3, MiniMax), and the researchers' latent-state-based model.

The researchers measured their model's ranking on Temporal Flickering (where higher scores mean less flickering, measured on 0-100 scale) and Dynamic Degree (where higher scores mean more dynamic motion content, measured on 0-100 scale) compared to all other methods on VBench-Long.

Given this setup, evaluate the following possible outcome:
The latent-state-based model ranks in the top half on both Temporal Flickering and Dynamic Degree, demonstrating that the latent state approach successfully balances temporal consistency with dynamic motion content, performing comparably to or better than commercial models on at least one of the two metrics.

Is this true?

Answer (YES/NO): NO